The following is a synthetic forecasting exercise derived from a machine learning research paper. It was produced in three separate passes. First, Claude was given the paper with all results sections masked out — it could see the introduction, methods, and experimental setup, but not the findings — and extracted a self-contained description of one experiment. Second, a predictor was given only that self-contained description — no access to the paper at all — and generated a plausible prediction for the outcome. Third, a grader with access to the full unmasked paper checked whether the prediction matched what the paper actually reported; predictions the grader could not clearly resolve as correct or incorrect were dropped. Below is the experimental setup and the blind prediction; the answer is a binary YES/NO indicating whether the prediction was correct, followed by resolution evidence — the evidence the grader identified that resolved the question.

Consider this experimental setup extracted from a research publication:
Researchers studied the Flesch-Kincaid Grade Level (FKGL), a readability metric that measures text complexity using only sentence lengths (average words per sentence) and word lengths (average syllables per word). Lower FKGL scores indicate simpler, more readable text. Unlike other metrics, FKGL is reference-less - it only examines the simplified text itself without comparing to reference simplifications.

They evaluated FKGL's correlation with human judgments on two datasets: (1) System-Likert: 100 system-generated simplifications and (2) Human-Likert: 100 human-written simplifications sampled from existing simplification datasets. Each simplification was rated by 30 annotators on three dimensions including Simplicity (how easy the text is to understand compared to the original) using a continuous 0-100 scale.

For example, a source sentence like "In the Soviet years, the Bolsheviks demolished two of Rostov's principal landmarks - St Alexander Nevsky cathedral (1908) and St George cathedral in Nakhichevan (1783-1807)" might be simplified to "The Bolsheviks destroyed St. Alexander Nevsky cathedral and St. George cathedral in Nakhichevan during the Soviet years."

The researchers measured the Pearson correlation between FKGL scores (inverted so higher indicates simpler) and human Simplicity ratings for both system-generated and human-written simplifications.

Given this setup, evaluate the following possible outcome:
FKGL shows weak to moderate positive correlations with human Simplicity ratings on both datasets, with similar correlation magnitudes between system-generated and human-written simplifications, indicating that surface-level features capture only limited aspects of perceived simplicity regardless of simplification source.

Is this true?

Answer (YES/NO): NO